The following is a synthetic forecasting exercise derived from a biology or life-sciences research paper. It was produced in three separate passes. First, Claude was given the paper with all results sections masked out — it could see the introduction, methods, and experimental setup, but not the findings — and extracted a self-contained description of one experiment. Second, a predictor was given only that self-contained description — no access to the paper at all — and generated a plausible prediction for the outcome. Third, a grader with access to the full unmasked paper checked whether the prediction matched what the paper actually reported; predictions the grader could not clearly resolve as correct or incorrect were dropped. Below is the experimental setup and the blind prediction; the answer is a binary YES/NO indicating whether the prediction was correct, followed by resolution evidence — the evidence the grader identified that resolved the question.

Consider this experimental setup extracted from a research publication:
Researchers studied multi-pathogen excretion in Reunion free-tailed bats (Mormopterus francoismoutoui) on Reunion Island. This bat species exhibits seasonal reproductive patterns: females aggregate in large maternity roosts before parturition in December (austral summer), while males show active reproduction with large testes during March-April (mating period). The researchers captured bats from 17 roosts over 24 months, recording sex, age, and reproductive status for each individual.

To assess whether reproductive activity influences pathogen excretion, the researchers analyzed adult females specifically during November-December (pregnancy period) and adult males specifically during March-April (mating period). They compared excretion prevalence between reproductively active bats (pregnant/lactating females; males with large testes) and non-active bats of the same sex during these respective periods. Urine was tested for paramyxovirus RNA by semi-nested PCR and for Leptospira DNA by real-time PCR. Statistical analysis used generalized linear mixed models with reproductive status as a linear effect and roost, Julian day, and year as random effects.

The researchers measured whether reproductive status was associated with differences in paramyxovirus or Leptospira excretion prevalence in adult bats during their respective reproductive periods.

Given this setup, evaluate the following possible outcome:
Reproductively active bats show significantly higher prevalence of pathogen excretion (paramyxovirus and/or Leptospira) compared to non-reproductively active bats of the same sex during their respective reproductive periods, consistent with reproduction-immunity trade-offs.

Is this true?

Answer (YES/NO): YES